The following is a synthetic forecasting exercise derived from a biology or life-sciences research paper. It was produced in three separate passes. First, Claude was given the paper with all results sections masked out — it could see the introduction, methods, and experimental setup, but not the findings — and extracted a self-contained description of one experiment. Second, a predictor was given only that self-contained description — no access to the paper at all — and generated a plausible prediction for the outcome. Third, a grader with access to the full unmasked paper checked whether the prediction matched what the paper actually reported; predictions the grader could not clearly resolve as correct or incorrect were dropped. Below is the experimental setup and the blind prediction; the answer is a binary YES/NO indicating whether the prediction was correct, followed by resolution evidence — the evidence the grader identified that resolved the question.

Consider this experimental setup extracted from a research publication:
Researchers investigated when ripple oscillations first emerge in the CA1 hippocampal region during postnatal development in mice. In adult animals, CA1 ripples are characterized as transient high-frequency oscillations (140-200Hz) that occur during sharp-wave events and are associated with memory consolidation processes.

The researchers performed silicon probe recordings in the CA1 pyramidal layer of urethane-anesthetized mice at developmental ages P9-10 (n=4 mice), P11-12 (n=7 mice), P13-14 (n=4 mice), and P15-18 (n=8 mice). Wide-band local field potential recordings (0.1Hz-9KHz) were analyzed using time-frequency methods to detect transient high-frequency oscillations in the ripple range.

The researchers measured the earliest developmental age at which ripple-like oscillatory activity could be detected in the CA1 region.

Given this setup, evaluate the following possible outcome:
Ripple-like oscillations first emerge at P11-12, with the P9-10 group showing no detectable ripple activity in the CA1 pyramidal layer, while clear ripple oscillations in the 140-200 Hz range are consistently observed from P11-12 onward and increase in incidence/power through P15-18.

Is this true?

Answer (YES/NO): NO